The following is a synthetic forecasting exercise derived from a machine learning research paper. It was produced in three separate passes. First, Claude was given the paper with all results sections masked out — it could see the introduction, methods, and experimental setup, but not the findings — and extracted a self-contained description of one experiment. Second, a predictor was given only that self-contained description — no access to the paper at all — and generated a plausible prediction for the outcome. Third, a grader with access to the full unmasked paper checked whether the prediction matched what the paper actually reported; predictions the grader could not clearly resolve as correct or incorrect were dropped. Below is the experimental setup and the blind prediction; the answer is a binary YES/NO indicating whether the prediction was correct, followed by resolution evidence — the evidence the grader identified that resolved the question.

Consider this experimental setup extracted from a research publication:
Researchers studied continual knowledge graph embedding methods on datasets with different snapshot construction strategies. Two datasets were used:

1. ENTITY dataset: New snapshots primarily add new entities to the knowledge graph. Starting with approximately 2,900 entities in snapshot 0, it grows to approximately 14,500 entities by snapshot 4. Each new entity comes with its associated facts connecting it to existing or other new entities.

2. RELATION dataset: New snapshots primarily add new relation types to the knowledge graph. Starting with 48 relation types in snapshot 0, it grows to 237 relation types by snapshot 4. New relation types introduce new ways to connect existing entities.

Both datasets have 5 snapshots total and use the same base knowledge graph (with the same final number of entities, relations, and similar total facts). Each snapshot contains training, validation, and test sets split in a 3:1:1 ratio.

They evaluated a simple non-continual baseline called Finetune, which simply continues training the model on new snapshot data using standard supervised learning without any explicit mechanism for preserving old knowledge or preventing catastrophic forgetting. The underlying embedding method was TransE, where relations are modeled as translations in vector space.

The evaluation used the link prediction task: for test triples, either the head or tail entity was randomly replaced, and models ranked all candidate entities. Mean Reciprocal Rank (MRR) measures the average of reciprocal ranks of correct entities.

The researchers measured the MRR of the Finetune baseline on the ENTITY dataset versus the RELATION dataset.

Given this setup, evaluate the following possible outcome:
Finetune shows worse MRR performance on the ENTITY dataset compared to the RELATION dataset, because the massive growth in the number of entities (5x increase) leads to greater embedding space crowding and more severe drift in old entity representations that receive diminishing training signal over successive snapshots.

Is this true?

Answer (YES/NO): NO